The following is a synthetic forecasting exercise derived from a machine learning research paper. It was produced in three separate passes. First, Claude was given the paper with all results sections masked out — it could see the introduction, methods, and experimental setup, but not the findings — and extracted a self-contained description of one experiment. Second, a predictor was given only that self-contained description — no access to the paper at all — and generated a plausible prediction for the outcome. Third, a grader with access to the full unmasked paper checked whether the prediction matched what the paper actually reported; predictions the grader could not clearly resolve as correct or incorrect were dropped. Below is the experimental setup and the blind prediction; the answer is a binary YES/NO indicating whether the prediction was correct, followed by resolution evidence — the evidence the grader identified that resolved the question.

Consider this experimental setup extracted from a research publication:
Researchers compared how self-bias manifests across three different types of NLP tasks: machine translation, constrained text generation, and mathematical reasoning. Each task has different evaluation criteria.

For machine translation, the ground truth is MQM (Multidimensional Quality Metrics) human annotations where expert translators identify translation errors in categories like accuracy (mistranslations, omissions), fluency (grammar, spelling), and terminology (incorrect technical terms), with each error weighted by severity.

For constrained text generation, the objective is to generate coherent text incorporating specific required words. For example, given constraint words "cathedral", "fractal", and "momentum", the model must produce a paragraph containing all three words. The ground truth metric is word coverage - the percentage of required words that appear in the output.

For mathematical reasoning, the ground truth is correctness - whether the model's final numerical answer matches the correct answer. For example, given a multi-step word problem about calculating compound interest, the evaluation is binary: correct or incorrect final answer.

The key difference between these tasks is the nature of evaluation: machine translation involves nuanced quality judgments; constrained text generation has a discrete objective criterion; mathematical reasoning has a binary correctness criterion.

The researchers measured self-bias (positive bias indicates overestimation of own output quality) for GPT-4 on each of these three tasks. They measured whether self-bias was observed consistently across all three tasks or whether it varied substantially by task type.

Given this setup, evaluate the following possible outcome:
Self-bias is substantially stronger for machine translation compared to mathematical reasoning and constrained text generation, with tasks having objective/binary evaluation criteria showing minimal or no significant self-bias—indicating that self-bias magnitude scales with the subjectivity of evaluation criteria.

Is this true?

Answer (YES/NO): NO